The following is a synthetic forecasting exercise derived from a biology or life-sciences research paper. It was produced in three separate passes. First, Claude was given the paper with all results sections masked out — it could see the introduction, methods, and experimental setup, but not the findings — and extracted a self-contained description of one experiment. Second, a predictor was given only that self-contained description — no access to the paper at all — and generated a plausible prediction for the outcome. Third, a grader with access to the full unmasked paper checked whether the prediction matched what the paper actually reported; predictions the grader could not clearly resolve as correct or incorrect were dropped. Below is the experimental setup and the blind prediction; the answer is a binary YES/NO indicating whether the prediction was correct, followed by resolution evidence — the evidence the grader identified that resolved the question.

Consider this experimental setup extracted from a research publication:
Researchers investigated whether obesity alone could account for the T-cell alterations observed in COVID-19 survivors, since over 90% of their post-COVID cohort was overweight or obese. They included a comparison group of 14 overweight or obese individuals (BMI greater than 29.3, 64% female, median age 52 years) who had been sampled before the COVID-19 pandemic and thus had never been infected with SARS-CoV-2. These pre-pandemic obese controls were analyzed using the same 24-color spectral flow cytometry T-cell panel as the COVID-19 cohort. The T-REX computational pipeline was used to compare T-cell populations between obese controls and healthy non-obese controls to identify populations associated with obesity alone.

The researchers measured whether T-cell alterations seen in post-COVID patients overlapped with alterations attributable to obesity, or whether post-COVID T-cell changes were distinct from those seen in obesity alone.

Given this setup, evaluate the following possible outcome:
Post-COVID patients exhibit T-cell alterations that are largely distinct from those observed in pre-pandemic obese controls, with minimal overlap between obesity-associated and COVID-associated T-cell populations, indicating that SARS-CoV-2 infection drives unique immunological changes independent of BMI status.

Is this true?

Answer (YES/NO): YES